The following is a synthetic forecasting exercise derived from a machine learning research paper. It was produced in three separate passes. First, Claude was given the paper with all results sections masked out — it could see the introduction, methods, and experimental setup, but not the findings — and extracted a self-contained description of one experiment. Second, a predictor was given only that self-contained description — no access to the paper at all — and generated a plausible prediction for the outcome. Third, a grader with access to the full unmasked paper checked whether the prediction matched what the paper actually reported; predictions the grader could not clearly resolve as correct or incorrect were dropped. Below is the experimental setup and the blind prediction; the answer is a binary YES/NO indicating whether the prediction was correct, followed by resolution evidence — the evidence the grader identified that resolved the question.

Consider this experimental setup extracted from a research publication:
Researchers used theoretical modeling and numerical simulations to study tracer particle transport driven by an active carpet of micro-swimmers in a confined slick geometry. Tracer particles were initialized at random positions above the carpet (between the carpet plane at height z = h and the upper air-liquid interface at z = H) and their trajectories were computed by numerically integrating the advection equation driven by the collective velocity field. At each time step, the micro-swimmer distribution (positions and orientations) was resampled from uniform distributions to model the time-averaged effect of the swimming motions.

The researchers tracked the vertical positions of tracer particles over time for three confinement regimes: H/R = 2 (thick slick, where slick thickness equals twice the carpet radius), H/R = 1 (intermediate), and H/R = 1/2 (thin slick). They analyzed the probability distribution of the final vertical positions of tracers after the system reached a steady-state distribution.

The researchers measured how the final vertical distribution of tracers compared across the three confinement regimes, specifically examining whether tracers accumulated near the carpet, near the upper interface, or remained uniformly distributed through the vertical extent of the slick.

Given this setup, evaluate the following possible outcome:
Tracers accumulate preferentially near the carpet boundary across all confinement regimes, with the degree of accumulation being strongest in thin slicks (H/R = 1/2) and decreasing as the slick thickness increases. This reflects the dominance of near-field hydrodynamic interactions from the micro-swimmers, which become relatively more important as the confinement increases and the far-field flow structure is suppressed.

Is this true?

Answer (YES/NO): NO